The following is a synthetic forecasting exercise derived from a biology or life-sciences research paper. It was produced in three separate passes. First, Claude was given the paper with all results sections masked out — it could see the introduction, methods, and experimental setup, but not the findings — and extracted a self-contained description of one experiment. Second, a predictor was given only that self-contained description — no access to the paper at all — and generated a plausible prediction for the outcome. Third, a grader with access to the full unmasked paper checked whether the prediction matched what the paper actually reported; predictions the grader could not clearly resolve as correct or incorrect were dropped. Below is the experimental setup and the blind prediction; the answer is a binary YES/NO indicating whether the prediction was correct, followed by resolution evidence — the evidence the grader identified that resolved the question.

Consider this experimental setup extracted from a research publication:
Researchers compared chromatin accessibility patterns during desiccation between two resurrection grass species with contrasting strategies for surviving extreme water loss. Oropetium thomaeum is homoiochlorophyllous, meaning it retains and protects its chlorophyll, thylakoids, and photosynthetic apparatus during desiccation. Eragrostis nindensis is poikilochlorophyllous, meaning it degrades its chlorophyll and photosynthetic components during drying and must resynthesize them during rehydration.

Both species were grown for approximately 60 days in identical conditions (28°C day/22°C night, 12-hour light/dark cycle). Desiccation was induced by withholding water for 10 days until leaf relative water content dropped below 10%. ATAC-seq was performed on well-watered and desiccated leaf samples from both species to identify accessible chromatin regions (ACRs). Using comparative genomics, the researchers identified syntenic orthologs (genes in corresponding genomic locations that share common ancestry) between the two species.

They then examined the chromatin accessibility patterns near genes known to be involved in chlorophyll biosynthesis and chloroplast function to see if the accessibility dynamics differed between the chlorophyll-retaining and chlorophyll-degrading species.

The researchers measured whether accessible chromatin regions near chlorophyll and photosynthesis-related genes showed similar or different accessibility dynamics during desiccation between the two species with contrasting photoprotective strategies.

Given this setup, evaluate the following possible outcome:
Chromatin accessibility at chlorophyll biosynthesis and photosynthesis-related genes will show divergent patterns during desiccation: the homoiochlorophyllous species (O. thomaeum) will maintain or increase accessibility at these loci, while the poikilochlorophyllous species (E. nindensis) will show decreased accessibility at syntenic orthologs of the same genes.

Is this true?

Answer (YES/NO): NO